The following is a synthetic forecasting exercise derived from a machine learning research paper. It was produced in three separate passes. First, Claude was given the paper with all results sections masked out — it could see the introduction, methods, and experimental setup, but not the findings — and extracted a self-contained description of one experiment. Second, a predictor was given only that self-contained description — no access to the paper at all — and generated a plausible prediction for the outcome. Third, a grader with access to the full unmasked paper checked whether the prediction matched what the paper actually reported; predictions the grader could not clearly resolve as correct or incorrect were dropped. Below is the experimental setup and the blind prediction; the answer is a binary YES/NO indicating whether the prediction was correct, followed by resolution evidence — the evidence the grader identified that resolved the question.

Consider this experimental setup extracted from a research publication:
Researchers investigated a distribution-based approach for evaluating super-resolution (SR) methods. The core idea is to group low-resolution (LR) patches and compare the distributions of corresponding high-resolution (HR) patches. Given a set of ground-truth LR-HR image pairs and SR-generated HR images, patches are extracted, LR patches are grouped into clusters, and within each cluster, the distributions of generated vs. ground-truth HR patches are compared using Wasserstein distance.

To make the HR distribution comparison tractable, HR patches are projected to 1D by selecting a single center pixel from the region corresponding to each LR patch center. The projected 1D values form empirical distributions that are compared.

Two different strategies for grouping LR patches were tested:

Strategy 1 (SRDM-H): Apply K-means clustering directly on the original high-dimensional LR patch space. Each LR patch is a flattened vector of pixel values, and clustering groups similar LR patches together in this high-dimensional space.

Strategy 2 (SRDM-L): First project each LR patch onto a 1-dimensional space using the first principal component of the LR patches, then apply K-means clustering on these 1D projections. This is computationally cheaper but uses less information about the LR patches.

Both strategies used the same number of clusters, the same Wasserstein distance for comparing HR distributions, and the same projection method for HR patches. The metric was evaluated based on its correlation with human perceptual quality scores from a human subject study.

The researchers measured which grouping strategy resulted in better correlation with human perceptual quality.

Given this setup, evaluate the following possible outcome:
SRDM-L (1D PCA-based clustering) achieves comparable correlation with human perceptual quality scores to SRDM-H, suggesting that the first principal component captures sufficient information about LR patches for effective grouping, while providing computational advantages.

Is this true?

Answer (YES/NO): YES